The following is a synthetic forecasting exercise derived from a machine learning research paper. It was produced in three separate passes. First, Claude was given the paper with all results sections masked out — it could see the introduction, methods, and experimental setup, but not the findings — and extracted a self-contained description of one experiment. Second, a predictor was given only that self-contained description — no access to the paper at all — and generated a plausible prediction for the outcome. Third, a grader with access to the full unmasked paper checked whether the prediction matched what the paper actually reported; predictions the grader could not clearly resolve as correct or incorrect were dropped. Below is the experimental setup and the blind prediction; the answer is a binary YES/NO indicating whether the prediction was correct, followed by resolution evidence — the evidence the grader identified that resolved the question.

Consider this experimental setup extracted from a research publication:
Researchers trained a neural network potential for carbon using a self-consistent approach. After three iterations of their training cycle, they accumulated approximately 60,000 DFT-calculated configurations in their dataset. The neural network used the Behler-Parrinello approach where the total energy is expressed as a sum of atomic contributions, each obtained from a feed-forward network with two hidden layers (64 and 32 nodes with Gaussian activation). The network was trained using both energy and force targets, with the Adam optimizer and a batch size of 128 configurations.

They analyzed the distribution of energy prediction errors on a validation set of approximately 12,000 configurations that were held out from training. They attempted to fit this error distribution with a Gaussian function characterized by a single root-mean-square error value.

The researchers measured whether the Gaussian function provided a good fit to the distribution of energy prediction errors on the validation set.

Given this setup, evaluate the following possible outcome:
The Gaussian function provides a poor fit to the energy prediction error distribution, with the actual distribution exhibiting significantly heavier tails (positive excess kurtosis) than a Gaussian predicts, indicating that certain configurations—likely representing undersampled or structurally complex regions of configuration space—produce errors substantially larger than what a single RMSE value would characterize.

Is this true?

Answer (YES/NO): YES